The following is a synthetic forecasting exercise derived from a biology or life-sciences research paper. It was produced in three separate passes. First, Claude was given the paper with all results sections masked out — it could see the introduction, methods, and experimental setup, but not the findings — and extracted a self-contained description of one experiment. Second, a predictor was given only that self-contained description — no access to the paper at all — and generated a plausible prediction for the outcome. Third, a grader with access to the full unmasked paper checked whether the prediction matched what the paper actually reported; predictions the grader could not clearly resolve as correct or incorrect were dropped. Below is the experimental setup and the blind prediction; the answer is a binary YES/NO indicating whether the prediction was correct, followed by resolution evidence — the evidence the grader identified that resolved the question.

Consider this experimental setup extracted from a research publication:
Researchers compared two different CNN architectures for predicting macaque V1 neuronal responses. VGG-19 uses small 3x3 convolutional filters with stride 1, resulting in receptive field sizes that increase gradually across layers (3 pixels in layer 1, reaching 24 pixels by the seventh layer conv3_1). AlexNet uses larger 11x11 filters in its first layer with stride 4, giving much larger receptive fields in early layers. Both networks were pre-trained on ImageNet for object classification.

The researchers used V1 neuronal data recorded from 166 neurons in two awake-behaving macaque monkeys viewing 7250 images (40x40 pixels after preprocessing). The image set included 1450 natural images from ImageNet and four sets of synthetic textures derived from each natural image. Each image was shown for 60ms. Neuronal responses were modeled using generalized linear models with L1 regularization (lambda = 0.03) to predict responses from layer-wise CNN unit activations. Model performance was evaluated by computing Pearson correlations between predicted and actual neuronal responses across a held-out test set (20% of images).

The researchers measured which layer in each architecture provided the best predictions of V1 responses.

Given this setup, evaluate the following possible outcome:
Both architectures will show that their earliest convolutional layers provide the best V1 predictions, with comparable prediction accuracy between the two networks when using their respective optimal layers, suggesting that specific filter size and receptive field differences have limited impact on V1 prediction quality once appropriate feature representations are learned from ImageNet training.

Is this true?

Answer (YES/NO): NO